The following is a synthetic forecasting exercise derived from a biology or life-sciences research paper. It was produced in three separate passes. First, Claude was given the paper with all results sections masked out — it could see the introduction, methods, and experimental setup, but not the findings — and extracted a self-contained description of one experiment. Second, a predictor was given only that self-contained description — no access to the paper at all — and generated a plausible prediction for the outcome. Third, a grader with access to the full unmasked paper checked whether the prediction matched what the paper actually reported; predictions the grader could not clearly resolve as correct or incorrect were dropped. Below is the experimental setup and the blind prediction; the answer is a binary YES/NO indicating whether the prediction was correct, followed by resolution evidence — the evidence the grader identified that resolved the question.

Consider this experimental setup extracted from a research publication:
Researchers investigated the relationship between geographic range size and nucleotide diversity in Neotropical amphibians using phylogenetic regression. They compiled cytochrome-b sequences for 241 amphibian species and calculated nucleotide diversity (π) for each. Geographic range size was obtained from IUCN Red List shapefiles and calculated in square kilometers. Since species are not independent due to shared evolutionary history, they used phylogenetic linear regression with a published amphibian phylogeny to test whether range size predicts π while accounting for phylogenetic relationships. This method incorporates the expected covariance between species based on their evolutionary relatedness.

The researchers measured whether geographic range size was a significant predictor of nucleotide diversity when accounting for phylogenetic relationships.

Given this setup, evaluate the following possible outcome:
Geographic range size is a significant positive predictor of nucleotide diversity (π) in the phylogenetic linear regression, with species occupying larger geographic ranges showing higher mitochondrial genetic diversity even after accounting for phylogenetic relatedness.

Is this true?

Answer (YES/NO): YES